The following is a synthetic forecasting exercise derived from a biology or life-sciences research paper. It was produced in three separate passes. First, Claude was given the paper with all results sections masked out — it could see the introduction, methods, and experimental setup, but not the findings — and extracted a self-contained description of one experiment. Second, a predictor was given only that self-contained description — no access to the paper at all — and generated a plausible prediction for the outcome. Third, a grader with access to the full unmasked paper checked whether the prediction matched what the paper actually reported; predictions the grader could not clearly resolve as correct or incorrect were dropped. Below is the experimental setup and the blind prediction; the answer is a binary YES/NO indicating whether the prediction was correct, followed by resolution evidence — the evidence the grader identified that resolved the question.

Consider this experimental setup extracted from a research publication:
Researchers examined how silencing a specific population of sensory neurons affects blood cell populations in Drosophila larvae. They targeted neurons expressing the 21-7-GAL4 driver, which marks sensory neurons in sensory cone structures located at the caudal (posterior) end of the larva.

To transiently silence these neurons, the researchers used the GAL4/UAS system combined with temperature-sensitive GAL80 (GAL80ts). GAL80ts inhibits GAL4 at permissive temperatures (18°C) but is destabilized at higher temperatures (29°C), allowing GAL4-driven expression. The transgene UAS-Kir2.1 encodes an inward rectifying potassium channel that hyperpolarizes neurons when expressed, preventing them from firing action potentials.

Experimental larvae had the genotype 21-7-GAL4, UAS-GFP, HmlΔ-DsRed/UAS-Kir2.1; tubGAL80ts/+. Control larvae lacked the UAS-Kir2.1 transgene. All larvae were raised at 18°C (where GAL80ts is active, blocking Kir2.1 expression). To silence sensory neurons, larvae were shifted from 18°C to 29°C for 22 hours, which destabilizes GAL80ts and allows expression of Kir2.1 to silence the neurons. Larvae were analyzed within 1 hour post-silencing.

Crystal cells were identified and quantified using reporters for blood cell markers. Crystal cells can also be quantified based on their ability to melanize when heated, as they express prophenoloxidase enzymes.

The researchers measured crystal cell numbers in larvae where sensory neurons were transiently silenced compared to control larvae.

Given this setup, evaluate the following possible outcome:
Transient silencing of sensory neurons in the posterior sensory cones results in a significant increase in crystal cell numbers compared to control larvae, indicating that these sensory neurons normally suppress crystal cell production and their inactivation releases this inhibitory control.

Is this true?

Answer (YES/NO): NO